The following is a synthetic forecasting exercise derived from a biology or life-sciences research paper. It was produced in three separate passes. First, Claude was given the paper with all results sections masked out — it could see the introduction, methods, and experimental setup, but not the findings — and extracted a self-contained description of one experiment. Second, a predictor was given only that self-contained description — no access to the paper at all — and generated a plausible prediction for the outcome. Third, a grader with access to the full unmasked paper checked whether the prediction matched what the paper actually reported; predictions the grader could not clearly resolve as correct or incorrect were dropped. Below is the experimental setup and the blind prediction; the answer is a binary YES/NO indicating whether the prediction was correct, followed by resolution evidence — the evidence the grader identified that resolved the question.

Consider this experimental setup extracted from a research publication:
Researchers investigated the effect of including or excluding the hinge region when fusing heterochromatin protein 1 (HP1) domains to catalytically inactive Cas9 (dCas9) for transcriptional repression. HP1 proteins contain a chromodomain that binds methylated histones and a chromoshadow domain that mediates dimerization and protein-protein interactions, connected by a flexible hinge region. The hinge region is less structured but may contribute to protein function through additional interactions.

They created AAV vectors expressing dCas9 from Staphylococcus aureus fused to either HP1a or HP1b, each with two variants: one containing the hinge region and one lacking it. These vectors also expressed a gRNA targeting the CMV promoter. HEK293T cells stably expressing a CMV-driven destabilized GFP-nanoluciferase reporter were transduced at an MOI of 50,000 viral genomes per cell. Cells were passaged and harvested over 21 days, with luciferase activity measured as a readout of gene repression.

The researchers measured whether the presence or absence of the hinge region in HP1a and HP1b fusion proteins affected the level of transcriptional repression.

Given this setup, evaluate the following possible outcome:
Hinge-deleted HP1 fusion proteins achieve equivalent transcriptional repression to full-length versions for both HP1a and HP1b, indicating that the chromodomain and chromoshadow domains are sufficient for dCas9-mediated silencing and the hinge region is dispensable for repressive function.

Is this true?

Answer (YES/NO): NO